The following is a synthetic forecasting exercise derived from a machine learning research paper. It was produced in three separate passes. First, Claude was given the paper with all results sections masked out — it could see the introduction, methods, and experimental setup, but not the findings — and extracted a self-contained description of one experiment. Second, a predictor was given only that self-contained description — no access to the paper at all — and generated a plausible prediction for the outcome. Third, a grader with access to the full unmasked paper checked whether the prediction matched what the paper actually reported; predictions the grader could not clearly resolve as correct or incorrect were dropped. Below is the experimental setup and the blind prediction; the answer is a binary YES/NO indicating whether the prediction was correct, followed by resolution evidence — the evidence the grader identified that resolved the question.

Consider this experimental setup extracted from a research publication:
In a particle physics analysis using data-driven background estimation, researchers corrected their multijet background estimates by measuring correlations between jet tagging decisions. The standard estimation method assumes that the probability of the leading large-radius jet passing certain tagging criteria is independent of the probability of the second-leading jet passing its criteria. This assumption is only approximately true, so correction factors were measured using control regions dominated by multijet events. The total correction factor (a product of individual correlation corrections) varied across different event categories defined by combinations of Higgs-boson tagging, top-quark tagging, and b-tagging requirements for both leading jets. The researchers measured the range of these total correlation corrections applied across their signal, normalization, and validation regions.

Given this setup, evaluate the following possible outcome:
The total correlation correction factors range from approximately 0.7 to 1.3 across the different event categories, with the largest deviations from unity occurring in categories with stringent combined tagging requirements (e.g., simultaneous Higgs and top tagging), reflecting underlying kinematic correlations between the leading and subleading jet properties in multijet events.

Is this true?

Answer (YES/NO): NO